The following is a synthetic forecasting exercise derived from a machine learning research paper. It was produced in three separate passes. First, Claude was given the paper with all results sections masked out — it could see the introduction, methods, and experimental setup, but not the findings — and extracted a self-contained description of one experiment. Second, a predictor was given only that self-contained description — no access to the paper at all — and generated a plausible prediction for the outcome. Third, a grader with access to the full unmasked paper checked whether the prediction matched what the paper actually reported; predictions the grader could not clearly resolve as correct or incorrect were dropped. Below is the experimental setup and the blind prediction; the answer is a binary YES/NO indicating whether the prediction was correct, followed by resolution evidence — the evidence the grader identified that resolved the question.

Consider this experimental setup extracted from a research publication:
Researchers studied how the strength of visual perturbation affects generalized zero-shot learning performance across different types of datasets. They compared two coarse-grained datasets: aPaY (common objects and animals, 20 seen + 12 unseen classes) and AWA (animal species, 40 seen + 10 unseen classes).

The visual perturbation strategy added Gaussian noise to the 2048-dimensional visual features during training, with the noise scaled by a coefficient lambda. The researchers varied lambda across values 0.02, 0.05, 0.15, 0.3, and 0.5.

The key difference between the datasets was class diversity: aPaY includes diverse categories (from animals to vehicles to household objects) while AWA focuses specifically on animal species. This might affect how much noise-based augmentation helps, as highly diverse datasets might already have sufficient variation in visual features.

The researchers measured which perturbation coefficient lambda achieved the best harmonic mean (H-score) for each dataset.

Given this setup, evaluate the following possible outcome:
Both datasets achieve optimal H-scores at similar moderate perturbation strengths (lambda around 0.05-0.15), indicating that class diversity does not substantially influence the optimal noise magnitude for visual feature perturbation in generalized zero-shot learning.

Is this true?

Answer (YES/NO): NO